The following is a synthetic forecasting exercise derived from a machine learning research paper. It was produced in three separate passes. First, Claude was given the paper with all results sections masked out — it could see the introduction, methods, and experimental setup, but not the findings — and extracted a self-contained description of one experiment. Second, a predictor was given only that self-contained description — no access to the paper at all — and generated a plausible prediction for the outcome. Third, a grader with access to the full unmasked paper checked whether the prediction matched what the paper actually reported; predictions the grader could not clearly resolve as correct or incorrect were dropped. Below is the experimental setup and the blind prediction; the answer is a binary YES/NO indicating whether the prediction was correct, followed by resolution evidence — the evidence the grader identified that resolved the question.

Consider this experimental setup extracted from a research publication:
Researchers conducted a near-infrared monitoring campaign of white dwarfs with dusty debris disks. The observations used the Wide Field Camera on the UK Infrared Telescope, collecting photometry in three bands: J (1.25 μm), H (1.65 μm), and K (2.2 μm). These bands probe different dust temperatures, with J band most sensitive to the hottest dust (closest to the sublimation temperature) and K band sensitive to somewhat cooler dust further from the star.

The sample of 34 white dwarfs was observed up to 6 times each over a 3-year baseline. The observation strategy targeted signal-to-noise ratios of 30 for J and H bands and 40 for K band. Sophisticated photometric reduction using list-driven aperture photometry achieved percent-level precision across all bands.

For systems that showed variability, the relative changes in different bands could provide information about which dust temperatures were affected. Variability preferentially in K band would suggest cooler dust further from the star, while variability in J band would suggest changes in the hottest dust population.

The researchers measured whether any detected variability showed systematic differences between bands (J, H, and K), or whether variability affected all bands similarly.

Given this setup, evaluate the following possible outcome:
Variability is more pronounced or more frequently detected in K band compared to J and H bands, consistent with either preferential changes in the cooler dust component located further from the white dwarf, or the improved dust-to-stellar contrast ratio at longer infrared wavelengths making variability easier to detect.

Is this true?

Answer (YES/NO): NO